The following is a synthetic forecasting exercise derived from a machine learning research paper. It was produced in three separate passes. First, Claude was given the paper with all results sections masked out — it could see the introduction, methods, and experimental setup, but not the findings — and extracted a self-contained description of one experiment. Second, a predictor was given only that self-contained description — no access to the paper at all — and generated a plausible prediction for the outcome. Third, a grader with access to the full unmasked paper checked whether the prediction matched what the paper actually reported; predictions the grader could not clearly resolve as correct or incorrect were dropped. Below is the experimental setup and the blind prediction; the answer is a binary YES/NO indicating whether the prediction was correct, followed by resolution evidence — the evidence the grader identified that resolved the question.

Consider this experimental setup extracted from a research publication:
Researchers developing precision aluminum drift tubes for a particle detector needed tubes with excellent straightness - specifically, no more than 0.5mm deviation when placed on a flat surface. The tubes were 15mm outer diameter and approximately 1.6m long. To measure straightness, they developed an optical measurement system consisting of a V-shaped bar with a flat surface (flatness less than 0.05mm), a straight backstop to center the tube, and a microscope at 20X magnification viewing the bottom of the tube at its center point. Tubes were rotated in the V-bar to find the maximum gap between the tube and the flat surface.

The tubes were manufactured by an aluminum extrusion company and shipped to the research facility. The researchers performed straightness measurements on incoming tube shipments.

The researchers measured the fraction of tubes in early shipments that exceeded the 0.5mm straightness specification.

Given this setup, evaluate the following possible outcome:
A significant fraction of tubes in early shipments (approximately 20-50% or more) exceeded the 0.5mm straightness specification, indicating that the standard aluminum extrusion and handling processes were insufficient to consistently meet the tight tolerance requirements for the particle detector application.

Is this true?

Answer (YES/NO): YES